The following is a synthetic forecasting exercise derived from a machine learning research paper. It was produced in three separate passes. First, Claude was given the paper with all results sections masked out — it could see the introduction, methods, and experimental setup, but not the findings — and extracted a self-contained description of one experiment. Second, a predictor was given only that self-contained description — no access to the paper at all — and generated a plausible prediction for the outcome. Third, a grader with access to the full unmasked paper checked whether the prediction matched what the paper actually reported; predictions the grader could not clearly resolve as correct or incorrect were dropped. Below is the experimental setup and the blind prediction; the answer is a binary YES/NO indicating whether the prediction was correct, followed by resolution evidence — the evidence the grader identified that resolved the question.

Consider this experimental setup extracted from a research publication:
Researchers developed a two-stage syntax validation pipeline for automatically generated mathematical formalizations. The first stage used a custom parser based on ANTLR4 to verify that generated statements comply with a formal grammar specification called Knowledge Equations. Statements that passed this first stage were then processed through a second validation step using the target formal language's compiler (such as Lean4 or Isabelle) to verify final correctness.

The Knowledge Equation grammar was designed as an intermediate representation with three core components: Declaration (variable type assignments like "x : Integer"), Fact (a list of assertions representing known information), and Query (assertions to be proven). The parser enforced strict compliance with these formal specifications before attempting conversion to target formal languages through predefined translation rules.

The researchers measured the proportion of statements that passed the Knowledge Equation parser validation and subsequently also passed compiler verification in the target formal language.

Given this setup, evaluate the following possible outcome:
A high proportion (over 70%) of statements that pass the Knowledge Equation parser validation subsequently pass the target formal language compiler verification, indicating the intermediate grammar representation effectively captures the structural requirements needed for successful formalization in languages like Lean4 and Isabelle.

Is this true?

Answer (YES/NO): YES